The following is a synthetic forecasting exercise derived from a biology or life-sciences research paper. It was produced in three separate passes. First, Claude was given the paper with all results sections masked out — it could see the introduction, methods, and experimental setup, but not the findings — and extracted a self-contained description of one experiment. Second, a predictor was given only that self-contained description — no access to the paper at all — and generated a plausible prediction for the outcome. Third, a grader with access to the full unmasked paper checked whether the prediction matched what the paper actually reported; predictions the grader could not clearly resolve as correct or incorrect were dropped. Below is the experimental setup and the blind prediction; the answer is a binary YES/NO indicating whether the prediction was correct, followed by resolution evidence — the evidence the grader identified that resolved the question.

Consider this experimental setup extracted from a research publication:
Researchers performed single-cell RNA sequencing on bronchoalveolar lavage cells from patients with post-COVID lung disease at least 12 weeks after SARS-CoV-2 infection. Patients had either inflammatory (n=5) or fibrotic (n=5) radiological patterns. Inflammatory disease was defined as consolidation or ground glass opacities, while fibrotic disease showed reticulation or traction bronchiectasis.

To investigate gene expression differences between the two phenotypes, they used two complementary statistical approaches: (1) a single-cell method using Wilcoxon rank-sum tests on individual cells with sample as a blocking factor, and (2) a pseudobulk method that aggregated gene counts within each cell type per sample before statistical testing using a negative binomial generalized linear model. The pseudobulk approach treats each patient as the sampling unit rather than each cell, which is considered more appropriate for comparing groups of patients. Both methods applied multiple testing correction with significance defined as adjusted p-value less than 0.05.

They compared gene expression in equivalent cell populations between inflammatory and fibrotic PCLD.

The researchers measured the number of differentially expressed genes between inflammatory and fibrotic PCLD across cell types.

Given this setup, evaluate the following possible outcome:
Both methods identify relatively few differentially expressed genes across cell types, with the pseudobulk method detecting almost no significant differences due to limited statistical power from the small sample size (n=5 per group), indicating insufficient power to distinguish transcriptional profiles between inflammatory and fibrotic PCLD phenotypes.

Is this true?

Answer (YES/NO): NO